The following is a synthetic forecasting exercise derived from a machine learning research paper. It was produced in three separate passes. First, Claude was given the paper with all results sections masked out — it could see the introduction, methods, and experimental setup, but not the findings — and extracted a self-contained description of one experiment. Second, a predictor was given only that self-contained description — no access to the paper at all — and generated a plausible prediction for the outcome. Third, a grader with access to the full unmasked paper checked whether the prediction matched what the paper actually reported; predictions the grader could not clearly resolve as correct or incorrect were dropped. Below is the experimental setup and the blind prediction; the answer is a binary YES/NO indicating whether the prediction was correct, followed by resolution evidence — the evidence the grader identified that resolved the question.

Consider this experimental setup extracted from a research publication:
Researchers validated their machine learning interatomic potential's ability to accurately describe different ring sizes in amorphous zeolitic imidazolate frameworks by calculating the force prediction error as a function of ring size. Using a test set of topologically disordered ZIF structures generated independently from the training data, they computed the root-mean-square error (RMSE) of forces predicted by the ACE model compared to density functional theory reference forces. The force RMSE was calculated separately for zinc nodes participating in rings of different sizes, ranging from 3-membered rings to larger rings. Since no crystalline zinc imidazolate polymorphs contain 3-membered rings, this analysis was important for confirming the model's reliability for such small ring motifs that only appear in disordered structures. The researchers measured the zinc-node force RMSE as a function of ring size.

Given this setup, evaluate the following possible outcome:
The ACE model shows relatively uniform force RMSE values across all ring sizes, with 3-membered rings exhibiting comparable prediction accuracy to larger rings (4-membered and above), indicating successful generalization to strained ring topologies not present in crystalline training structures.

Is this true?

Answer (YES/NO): YES